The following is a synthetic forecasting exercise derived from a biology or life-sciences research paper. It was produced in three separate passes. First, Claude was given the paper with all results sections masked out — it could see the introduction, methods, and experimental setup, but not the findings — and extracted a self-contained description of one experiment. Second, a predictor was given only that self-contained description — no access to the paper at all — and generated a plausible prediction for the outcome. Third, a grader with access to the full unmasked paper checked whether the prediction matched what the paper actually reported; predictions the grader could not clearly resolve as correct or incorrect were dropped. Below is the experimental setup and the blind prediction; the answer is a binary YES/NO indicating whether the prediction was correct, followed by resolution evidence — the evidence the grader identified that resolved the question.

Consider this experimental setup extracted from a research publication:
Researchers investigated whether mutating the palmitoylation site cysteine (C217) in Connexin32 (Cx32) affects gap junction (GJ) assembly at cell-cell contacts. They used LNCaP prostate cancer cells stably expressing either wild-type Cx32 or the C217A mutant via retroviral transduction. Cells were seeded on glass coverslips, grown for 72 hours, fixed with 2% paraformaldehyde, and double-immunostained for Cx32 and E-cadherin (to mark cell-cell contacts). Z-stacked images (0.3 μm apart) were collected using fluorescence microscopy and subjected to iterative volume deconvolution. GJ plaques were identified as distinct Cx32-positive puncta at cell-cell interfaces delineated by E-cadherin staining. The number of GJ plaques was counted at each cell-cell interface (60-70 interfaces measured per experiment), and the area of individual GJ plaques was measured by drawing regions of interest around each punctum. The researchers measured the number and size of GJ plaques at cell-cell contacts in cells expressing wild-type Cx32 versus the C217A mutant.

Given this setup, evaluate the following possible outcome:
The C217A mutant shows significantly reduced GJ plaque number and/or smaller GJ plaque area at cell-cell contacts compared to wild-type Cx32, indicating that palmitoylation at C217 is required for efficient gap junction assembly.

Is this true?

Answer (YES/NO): NO